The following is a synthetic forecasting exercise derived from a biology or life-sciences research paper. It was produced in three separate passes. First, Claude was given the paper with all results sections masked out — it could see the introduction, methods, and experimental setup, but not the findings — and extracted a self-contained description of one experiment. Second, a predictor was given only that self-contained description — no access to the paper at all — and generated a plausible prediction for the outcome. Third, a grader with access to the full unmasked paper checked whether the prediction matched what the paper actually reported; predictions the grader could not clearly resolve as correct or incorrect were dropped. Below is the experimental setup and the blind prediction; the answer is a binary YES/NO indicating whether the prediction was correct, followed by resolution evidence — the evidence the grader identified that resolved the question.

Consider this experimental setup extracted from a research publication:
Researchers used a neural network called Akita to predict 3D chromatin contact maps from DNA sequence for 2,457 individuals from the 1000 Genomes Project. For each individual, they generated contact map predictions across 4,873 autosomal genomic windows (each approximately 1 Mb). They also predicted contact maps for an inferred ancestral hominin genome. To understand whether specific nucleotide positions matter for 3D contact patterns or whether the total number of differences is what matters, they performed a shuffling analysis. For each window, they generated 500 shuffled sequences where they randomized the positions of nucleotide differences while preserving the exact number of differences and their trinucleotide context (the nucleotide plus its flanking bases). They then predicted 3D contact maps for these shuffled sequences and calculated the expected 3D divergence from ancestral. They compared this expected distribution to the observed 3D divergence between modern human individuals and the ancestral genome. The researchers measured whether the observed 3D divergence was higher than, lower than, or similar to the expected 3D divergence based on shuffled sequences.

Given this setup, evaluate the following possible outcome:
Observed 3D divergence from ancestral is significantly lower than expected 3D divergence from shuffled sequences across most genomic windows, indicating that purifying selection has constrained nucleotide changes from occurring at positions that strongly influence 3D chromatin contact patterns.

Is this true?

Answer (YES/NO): YES